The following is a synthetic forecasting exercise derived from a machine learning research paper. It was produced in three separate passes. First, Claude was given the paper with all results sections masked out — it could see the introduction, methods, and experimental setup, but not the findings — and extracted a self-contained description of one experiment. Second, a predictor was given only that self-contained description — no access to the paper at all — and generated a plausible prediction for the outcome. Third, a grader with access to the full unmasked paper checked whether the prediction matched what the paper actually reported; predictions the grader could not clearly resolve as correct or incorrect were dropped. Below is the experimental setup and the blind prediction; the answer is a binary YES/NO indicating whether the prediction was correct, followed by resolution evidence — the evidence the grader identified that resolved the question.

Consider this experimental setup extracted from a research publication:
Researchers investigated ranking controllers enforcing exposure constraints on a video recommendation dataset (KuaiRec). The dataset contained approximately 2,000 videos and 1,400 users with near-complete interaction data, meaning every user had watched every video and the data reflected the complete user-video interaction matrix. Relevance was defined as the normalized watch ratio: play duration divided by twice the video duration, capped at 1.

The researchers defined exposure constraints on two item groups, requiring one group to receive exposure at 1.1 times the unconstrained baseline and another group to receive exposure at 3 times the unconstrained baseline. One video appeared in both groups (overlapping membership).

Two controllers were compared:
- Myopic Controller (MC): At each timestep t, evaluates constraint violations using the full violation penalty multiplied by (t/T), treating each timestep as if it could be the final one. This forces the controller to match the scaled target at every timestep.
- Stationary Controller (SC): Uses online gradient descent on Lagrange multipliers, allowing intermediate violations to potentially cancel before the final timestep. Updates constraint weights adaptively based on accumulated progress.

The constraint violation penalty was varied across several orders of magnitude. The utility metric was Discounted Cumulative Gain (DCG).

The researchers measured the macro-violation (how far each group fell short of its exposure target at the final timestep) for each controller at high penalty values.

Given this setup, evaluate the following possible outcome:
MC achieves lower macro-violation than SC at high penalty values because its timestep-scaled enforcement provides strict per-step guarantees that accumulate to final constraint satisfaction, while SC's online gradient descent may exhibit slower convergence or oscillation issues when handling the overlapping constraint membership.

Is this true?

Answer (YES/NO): NO